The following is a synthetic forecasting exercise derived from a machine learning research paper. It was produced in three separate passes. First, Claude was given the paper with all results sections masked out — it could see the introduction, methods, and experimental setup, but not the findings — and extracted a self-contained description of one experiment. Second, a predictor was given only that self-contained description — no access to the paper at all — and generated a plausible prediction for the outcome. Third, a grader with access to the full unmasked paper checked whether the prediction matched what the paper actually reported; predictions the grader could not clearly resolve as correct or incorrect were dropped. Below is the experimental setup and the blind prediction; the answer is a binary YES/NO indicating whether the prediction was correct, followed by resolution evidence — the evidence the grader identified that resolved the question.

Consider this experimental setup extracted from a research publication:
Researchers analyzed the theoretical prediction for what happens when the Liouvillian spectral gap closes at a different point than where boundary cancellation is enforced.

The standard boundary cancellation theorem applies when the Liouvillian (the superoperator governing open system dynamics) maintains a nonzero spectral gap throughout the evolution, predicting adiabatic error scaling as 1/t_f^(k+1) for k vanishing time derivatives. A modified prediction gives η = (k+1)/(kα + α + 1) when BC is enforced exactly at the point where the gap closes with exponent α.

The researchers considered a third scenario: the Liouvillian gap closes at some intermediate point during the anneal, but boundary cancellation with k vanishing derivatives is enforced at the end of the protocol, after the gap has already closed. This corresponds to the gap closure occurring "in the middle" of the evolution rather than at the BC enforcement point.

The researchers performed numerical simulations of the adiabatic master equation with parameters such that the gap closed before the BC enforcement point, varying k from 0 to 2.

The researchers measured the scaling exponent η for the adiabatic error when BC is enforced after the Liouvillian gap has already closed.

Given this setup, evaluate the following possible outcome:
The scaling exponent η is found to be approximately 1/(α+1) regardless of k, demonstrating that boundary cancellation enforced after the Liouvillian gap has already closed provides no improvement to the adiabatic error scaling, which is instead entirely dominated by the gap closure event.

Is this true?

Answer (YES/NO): NO